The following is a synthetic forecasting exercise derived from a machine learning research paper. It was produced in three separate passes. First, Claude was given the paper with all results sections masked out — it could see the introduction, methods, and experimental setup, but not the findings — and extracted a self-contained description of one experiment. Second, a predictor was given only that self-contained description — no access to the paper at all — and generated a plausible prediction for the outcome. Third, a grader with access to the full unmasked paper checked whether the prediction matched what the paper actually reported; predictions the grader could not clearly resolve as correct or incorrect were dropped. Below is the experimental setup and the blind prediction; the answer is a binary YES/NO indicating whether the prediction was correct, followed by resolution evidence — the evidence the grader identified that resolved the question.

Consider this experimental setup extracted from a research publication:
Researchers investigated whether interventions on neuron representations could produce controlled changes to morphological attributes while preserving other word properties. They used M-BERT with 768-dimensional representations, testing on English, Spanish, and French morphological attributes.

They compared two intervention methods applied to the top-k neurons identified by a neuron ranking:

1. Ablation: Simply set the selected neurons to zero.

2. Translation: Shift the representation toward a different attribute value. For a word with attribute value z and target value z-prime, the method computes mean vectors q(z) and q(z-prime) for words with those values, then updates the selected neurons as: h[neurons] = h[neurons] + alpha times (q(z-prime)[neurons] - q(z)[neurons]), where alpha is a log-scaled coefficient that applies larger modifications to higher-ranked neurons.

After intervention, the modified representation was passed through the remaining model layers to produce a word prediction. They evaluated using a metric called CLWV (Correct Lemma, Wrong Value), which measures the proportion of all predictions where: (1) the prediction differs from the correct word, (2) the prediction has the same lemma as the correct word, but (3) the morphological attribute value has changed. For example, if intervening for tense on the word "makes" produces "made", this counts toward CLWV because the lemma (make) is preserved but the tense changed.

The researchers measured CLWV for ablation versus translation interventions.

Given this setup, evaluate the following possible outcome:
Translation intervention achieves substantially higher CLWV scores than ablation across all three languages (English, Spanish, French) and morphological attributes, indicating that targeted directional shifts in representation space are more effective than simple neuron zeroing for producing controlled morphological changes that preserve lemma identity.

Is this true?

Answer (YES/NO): YES